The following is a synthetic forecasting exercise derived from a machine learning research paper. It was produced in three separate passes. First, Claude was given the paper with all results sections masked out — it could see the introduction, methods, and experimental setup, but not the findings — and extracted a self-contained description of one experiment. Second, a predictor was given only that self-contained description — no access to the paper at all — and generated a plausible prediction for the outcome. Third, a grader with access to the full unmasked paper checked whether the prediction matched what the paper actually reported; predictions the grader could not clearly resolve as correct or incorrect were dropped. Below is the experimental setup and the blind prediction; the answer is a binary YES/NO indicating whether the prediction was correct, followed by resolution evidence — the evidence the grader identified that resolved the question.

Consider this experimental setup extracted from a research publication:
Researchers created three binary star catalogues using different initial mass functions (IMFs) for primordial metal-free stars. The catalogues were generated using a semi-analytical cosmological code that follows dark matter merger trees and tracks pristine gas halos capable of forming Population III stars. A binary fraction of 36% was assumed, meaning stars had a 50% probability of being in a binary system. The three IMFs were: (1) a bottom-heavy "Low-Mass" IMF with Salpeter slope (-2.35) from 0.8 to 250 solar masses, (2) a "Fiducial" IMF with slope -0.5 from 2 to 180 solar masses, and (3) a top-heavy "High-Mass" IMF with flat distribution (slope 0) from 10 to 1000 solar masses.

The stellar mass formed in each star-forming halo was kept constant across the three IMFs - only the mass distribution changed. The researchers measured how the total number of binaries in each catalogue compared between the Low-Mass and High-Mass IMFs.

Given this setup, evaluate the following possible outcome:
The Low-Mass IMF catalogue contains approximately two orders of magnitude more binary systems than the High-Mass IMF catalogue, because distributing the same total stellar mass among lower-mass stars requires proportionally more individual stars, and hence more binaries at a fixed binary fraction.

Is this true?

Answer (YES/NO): YES